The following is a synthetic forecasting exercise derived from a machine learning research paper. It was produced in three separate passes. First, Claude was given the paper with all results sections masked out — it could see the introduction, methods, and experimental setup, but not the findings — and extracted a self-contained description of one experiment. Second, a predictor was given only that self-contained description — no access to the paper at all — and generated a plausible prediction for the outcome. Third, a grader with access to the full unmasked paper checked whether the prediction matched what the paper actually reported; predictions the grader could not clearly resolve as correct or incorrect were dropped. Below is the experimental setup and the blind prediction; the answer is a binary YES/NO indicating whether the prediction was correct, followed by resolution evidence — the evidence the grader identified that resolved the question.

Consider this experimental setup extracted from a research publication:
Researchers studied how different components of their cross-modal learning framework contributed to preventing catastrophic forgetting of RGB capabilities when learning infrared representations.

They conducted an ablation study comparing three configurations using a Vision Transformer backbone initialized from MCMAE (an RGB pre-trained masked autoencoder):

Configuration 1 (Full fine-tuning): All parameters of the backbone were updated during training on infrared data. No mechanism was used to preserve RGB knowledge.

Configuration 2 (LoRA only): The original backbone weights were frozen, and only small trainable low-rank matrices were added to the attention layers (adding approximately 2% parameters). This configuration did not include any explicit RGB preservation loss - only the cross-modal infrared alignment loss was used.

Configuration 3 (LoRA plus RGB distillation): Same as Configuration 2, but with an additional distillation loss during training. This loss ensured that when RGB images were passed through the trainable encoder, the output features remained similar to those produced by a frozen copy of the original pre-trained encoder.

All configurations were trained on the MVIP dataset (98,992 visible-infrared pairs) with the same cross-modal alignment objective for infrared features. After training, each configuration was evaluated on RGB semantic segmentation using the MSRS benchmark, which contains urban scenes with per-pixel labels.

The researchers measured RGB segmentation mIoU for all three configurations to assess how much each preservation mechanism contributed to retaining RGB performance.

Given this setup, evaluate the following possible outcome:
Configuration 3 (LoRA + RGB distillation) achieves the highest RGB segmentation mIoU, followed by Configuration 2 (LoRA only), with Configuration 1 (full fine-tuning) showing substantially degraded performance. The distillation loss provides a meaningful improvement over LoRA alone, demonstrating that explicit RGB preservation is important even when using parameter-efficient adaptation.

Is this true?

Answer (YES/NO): NO